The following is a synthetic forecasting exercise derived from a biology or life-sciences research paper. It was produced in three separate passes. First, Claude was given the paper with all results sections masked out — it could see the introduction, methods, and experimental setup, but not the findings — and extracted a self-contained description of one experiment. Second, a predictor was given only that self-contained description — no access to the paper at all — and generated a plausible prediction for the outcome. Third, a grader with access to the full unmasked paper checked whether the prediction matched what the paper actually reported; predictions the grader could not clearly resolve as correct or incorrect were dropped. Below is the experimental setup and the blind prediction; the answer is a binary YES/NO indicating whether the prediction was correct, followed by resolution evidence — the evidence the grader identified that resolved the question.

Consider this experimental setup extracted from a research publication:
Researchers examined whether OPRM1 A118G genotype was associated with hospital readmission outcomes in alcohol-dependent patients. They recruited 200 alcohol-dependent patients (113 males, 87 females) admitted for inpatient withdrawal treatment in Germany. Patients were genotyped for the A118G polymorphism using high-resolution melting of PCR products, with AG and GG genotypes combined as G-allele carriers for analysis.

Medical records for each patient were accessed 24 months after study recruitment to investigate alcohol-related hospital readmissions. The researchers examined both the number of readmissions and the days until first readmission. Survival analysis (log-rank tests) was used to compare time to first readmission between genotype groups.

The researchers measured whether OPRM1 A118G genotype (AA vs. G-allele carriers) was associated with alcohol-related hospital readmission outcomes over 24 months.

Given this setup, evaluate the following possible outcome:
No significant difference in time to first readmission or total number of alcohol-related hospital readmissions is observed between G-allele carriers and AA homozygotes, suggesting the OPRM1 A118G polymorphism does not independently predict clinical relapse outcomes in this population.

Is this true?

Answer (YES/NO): NO